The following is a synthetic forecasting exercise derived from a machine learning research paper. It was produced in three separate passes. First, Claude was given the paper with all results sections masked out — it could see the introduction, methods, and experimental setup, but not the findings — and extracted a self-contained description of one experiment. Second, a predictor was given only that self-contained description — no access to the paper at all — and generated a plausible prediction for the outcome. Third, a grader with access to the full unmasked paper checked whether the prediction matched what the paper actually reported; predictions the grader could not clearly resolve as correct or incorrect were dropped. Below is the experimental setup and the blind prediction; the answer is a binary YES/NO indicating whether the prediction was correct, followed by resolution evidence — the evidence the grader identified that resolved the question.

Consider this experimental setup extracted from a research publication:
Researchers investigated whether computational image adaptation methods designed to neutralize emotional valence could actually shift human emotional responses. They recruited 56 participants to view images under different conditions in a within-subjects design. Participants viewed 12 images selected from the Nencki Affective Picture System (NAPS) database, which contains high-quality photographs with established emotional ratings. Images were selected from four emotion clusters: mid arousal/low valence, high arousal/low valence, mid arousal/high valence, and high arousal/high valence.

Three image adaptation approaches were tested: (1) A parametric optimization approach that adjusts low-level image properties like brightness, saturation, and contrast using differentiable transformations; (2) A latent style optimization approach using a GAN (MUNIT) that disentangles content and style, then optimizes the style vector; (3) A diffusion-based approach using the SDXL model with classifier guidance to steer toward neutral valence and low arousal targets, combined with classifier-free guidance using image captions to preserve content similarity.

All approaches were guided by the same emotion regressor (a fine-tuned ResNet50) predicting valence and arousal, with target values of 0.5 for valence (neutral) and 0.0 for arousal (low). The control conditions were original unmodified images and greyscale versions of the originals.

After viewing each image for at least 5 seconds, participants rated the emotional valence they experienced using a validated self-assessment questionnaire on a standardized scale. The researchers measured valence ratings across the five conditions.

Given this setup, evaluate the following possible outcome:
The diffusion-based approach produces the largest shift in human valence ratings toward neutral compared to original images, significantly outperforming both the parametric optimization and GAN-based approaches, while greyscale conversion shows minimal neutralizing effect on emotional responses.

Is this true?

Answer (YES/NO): YES